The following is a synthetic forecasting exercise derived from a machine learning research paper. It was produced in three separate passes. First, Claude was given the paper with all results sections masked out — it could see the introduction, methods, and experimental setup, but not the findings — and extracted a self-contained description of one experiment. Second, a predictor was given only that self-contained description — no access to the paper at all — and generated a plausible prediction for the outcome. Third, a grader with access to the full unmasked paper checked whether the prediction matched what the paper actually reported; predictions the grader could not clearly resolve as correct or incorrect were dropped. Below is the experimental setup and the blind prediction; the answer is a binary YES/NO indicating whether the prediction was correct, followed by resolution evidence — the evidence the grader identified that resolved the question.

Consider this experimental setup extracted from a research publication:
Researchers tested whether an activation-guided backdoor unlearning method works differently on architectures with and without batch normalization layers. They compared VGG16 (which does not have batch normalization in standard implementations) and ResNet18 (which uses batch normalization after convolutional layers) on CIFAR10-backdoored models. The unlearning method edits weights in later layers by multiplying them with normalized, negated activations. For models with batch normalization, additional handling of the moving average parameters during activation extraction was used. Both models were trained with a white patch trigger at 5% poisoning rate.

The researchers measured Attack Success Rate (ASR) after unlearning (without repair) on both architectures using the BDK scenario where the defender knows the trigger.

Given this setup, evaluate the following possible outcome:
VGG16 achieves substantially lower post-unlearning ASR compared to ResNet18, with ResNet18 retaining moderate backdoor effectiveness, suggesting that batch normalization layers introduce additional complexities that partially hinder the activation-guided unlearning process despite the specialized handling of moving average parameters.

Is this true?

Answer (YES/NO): NO